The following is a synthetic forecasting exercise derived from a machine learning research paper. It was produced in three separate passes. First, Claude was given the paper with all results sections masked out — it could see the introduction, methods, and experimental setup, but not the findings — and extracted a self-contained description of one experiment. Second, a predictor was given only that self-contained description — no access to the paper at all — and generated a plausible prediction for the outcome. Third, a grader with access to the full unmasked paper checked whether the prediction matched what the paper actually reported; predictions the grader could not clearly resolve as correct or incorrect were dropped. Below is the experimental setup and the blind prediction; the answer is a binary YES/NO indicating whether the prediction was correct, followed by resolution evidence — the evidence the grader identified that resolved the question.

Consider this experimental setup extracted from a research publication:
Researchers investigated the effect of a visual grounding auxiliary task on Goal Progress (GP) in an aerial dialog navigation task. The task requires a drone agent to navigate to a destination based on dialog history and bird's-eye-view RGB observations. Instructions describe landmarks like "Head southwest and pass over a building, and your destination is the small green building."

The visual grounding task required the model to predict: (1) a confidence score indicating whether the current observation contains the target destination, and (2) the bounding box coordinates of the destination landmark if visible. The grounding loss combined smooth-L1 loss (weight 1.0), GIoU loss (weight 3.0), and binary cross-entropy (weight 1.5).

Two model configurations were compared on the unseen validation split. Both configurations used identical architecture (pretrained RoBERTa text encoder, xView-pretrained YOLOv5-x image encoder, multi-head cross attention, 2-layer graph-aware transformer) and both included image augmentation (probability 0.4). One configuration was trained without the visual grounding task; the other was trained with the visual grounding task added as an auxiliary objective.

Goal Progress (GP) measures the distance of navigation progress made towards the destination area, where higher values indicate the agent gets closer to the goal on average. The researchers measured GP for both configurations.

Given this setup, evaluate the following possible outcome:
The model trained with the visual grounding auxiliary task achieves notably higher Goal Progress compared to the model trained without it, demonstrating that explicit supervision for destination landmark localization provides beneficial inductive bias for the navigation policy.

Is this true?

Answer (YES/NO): NO